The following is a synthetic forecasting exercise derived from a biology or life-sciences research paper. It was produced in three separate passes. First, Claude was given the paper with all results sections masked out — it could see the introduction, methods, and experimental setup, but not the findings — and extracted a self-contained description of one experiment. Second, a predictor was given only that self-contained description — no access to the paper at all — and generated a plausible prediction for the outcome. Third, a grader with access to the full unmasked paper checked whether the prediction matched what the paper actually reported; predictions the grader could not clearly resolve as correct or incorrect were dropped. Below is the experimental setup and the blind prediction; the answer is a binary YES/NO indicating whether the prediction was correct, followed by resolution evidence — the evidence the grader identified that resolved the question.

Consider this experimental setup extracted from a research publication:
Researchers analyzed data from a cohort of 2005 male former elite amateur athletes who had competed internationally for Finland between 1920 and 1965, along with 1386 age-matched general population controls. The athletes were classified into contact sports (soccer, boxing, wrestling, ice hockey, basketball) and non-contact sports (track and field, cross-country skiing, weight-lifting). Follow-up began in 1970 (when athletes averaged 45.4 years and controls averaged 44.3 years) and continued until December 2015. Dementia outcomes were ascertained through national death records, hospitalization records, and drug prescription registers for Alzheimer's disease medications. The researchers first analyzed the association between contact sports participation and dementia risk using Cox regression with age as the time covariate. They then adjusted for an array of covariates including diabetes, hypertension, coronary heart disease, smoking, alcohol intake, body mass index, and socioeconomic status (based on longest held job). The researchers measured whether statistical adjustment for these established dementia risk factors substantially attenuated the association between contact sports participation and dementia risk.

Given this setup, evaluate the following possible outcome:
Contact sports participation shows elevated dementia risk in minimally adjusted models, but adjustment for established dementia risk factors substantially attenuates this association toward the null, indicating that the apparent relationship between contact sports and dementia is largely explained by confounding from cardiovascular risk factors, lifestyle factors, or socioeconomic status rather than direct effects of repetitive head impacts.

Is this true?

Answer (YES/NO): NO